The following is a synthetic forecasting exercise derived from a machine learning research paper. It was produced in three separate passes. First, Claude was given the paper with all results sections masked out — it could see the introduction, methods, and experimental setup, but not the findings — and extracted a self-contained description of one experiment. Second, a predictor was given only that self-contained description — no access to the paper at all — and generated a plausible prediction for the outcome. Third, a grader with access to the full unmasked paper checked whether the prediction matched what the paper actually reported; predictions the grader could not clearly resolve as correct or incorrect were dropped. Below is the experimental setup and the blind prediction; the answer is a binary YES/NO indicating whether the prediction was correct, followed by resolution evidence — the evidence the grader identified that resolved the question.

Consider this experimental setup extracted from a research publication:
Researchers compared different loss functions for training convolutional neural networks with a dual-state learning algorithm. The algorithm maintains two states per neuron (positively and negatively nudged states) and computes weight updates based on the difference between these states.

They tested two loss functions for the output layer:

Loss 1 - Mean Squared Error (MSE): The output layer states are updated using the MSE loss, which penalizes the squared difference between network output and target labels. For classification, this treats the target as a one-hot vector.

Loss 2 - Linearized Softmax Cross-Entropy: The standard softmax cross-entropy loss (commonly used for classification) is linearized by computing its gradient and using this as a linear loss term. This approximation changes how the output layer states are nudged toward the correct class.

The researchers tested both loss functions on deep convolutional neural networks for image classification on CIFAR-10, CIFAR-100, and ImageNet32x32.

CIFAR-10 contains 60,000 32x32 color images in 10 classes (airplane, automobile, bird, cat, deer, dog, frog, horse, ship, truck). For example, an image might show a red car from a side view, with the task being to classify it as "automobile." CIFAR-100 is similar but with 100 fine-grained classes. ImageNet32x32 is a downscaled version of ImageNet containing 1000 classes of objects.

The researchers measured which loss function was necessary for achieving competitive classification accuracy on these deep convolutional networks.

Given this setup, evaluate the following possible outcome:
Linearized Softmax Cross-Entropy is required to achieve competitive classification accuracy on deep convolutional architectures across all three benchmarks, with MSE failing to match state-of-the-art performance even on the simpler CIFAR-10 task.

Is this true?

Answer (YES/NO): YES